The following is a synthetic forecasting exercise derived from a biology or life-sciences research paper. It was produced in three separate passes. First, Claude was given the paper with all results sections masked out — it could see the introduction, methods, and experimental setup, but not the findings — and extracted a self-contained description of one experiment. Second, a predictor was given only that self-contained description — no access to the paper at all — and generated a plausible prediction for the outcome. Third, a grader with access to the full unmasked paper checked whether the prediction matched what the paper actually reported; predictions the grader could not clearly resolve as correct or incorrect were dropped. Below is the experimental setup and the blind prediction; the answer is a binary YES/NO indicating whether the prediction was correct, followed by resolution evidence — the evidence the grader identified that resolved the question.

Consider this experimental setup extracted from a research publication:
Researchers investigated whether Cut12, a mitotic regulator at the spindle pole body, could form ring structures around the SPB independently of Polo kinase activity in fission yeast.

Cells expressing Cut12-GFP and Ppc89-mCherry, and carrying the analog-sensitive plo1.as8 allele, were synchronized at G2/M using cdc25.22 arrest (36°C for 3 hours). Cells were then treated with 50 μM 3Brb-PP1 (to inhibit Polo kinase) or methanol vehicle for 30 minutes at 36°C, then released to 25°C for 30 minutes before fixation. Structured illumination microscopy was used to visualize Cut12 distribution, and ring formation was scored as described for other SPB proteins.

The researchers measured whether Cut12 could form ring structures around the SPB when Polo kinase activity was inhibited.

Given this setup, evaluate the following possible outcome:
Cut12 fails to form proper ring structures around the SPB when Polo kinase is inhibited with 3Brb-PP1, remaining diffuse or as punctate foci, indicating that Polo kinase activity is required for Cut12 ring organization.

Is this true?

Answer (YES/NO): YES